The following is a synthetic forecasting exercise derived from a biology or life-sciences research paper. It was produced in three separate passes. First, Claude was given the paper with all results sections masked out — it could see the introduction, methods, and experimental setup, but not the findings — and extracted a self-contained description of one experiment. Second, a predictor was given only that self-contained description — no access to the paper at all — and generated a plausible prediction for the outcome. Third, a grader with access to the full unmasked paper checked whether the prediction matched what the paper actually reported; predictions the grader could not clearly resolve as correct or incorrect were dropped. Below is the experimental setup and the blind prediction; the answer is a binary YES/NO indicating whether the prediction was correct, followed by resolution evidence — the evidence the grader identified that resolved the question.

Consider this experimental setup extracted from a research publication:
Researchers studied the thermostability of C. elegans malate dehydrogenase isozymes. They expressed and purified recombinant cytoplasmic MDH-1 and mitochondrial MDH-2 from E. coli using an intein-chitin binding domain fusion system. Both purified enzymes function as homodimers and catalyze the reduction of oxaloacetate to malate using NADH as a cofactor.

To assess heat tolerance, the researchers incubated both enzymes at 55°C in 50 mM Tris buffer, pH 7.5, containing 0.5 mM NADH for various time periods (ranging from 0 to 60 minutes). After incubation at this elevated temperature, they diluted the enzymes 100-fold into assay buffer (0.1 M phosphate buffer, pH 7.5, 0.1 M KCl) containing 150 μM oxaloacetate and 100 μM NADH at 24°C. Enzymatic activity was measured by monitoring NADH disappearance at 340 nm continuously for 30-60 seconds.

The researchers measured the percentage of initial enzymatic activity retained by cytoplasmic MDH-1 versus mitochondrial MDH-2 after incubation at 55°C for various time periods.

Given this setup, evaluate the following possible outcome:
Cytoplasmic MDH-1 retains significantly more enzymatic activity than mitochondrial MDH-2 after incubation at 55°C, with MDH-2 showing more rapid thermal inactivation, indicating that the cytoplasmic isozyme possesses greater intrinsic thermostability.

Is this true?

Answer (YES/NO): YES